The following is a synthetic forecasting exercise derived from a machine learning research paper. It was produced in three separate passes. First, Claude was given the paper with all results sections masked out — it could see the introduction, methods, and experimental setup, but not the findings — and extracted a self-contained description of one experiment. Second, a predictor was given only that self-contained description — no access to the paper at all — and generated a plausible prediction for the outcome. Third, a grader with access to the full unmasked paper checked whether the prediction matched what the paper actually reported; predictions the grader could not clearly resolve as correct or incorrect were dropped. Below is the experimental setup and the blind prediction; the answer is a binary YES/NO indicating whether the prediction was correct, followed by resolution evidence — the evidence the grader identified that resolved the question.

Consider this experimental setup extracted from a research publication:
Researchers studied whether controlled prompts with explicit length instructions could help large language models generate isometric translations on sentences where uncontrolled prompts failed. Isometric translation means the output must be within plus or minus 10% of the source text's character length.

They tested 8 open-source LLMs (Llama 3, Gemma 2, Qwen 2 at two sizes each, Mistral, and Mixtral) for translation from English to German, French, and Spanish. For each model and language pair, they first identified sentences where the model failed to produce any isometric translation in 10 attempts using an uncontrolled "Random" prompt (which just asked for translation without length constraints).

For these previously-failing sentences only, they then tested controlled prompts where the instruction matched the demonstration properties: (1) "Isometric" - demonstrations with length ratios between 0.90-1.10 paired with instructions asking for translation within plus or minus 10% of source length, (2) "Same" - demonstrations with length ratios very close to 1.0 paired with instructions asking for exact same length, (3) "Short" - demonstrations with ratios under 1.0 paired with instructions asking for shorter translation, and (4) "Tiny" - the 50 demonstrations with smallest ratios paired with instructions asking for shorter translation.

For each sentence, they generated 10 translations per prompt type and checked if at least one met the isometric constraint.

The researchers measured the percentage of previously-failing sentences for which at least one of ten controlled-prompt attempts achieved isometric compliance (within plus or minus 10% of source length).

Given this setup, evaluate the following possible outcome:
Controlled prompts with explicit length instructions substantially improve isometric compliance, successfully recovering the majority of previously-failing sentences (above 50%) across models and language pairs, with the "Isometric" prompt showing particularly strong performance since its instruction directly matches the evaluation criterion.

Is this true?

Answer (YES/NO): NO